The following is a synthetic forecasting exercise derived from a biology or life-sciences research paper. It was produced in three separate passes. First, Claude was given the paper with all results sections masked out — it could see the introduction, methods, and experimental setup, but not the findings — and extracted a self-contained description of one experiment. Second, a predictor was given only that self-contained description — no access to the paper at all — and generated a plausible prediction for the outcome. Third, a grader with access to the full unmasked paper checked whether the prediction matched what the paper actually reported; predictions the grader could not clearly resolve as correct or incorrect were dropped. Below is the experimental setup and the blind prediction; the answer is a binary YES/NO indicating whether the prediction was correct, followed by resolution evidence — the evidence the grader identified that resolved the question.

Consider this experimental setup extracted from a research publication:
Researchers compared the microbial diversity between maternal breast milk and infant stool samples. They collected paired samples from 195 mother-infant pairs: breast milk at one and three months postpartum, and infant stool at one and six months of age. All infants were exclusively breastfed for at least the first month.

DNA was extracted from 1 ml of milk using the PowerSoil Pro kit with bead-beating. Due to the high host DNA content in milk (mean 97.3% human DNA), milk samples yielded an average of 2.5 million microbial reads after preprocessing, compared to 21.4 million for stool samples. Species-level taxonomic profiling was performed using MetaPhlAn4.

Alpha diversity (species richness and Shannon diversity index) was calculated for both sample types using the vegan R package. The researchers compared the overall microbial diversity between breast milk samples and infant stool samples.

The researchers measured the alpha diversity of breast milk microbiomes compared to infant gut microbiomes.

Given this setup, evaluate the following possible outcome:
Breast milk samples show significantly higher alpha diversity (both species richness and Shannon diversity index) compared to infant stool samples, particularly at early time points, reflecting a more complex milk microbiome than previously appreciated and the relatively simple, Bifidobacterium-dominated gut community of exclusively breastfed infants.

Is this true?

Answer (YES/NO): NO